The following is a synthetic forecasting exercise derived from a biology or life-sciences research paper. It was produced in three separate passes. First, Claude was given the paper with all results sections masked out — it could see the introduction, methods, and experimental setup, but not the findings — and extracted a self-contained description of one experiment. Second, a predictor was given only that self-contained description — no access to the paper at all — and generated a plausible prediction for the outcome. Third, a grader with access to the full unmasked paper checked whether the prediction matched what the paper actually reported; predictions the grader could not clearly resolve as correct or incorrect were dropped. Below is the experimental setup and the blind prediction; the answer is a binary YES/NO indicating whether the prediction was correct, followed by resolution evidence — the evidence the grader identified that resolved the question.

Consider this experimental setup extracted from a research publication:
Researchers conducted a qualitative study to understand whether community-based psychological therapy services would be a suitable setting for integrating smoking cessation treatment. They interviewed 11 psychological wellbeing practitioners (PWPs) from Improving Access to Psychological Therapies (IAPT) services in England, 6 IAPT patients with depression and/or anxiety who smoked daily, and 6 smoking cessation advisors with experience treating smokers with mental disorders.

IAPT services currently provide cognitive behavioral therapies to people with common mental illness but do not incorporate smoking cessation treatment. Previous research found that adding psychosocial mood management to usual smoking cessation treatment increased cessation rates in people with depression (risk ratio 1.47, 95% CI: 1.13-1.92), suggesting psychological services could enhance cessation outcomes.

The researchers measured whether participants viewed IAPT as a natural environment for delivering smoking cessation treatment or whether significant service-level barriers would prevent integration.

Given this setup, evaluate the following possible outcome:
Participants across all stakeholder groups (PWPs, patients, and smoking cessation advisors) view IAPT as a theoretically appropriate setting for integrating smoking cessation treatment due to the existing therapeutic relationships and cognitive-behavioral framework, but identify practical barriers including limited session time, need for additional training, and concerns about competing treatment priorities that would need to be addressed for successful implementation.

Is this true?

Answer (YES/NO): NO